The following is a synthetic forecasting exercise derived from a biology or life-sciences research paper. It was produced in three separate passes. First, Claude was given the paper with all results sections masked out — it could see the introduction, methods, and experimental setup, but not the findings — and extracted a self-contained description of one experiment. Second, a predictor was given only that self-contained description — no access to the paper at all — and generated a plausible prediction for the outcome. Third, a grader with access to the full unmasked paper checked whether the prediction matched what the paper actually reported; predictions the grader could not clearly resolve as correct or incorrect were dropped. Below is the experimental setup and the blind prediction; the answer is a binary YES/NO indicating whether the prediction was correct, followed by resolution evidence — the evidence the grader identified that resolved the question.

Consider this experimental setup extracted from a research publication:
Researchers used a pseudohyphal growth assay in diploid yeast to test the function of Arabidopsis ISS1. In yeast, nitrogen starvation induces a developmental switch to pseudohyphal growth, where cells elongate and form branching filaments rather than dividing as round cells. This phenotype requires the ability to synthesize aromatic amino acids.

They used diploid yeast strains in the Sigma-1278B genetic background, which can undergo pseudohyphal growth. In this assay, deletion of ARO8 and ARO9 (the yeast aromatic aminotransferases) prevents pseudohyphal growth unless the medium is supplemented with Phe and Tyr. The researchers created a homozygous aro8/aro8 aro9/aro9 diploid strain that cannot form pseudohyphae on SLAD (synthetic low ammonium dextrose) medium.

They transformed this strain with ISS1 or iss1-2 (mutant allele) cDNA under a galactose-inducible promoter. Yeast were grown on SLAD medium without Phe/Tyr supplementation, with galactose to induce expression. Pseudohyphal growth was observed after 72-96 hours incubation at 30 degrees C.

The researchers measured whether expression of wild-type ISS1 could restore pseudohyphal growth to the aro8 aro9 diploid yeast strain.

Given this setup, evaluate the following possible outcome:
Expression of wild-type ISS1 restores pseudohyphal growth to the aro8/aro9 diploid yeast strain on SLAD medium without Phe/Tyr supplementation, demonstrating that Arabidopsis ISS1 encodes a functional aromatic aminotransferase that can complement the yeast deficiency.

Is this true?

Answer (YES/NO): YES